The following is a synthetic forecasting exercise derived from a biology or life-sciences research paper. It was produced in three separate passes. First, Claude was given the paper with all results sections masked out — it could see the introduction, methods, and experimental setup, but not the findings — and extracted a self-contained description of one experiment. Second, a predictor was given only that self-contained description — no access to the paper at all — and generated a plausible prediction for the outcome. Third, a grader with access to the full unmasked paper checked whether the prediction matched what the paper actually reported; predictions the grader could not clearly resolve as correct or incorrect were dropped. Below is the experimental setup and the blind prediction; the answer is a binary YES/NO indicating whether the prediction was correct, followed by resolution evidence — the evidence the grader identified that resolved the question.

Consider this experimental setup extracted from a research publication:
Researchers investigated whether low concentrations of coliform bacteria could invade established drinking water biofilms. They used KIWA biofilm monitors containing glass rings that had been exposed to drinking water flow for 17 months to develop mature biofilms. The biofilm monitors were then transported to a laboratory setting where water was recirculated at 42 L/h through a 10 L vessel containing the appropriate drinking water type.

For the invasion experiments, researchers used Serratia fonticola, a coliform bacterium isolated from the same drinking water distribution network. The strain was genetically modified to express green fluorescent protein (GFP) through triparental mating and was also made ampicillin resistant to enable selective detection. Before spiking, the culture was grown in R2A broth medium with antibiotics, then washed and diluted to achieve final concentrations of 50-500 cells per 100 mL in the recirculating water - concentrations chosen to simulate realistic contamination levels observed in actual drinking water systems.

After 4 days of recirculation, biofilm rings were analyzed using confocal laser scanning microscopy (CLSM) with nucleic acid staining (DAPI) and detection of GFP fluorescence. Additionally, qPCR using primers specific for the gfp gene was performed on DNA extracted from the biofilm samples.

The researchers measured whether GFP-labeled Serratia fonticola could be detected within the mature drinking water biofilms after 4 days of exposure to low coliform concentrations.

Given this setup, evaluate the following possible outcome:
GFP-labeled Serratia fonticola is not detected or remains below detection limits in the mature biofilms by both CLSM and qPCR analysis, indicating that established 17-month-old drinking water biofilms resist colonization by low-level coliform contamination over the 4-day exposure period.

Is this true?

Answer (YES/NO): NO